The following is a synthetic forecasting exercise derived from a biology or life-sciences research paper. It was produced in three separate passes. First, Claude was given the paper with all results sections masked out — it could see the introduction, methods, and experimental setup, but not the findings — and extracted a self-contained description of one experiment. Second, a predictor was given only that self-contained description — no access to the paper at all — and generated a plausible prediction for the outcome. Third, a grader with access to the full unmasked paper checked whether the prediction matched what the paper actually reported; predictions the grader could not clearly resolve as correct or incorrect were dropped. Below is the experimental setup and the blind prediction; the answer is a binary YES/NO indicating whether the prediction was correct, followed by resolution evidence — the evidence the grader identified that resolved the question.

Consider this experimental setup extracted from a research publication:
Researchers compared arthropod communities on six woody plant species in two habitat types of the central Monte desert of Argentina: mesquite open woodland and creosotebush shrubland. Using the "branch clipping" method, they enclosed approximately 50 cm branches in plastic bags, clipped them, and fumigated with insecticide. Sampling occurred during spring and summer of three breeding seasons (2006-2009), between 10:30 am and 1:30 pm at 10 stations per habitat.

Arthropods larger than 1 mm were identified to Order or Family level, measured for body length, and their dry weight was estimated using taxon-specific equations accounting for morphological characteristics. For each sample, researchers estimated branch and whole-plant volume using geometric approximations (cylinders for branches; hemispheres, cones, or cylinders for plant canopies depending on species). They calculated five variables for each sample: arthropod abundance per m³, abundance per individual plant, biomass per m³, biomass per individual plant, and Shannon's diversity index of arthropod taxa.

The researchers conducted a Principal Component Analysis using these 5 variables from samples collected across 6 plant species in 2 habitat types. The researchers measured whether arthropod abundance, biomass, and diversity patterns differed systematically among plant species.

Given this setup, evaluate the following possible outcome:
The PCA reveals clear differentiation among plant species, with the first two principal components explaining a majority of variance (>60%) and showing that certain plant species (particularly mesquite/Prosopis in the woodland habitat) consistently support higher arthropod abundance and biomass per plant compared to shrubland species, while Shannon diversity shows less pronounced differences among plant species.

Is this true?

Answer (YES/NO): NO